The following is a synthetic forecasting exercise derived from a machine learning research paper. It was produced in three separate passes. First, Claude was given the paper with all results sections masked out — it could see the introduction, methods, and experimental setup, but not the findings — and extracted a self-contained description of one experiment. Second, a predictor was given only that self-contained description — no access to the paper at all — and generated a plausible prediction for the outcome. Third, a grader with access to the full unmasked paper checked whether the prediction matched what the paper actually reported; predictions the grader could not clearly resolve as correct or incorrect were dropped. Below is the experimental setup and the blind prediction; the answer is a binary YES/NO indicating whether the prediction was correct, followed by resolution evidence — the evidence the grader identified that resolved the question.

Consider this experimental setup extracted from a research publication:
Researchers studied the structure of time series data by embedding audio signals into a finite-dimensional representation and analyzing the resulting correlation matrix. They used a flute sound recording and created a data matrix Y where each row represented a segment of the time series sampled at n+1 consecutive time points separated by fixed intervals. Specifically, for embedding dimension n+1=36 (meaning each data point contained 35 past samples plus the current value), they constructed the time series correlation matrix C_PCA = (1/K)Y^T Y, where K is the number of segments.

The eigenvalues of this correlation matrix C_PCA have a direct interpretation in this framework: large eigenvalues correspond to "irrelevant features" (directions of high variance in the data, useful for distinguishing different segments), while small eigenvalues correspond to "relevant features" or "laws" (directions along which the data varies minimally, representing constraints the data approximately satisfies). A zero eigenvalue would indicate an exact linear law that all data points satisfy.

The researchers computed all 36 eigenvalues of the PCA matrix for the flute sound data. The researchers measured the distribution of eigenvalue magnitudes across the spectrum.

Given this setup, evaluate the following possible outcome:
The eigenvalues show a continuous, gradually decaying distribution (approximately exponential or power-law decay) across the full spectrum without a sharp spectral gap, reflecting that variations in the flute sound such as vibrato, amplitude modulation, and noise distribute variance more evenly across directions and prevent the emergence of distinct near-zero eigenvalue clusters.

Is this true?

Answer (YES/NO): NO